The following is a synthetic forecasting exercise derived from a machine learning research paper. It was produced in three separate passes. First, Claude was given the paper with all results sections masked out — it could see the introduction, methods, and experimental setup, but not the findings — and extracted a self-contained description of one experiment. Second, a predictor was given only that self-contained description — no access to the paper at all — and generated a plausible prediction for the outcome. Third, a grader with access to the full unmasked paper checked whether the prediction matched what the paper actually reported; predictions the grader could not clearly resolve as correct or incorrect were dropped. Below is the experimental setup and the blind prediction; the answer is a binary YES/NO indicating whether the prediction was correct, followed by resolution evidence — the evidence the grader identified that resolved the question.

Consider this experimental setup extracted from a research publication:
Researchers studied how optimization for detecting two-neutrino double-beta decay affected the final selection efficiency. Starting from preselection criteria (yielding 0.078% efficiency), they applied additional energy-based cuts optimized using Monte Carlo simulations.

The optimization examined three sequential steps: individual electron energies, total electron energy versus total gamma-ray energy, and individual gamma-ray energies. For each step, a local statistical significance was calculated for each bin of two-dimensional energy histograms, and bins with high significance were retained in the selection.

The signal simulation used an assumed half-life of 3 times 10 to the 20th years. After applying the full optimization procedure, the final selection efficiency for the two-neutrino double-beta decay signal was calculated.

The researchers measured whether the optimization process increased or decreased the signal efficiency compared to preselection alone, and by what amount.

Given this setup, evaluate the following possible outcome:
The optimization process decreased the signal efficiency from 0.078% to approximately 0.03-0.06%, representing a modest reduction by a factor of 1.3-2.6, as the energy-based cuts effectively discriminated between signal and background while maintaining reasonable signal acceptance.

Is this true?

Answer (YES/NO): NO